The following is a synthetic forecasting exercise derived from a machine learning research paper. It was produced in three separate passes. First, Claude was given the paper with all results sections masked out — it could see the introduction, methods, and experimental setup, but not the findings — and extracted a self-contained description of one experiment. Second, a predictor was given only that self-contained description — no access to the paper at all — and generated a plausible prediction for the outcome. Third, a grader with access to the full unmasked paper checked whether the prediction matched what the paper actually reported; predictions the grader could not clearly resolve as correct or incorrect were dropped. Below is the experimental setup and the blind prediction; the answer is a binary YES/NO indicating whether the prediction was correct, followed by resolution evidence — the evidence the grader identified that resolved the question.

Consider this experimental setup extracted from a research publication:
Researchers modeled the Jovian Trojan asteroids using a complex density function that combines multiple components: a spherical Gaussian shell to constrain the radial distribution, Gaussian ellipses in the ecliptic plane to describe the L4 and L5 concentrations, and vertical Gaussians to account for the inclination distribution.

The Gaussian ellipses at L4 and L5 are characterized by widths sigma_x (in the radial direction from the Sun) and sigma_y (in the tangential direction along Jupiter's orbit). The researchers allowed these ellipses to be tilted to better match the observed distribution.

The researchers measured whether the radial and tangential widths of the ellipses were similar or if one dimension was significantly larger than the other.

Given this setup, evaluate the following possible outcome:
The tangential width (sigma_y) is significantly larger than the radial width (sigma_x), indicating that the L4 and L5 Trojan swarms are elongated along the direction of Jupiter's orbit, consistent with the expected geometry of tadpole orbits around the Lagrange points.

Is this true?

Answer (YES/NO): YES